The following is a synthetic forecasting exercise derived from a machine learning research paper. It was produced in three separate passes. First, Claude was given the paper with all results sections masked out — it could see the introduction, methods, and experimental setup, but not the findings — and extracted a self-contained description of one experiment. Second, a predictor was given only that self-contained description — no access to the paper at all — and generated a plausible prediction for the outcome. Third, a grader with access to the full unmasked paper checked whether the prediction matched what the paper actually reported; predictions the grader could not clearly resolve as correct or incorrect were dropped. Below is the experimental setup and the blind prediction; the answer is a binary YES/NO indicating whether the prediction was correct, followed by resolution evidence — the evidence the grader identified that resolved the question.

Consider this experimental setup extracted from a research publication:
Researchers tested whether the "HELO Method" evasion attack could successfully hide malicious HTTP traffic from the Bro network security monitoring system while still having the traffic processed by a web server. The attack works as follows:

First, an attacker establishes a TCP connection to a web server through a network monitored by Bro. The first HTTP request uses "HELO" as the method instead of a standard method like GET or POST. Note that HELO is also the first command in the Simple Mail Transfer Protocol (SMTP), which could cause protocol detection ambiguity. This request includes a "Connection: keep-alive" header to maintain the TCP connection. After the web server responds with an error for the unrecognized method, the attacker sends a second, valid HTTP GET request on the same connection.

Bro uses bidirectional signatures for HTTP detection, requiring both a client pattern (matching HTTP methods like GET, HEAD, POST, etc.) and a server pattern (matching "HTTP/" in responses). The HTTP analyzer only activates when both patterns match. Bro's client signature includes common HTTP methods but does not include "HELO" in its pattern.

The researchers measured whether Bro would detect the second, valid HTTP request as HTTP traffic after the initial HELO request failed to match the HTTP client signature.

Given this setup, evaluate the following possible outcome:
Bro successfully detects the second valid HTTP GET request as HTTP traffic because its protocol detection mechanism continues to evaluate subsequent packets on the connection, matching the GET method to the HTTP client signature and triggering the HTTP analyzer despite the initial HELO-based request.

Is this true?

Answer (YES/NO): NO